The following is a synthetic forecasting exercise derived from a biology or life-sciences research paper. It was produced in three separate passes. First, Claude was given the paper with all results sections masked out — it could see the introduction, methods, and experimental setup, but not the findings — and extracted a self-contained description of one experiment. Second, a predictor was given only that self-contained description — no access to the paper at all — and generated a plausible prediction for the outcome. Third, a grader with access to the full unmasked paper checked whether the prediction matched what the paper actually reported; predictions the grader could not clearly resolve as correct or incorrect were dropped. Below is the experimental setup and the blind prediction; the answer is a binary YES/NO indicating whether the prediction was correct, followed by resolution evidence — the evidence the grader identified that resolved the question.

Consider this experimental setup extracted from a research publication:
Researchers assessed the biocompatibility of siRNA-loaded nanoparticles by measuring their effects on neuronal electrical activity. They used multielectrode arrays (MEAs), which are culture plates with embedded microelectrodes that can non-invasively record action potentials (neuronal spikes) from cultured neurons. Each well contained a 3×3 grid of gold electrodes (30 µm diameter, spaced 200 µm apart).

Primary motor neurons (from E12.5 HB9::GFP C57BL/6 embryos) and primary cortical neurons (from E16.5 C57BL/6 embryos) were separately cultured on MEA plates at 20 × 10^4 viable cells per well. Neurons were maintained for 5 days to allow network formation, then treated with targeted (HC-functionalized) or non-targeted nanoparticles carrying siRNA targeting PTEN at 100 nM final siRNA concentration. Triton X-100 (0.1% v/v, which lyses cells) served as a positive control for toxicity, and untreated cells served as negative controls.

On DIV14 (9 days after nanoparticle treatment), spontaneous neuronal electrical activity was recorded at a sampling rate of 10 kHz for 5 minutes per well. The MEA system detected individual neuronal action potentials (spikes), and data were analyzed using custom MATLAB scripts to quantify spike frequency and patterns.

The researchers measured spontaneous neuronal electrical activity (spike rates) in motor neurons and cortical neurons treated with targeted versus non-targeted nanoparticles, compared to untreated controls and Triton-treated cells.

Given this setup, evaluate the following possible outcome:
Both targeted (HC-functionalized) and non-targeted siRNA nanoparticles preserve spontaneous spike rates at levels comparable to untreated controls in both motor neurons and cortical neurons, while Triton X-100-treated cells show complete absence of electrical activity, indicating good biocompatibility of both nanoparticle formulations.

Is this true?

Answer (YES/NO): YES